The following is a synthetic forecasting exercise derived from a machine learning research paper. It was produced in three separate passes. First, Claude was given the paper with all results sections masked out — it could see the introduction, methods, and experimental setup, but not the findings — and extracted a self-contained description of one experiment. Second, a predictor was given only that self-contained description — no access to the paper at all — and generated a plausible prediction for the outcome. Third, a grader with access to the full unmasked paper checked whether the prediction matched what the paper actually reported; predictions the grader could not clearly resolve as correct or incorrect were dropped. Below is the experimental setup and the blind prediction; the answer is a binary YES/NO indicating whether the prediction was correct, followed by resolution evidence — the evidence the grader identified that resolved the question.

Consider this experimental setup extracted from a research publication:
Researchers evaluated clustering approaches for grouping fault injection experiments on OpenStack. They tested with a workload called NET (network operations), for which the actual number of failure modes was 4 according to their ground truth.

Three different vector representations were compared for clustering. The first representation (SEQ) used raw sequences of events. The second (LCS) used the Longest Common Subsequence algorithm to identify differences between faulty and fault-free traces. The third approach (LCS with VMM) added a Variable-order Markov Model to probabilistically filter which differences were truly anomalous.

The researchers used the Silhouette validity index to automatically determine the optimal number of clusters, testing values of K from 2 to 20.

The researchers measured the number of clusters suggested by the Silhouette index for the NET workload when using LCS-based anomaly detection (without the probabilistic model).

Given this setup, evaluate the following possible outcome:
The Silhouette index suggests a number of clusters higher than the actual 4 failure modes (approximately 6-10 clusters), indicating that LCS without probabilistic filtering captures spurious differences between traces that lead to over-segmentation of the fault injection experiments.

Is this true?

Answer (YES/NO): NO